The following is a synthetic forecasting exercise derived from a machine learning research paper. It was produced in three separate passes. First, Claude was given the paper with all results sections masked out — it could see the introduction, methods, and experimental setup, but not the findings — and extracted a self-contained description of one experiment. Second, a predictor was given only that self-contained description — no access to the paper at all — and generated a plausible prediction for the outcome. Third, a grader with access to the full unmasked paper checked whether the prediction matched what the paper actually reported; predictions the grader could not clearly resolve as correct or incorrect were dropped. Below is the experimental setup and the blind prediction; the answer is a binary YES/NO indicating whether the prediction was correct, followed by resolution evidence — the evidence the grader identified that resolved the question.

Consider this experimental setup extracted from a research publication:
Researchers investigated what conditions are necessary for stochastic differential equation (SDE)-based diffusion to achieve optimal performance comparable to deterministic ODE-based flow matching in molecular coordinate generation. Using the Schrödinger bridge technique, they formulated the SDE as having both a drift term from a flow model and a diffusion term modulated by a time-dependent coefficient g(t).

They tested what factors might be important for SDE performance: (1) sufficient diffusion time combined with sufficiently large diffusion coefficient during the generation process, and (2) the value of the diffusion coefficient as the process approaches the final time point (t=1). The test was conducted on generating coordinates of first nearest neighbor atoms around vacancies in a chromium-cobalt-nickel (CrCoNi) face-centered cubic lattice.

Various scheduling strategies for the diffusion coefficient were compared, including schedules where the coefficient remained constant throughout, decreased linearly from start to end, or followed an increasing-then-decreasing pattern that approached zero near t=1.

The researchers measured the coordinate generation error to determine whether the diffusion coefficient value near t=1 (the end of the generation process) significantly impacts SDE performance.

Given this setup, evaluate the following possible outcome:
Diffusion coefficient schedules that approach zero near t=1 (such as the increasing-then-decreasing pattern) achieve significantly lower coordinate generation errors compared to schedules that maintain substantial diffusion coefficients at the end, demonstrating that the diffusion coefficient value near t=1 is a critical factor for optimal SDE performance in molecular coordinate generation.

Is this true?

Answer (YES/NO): YES